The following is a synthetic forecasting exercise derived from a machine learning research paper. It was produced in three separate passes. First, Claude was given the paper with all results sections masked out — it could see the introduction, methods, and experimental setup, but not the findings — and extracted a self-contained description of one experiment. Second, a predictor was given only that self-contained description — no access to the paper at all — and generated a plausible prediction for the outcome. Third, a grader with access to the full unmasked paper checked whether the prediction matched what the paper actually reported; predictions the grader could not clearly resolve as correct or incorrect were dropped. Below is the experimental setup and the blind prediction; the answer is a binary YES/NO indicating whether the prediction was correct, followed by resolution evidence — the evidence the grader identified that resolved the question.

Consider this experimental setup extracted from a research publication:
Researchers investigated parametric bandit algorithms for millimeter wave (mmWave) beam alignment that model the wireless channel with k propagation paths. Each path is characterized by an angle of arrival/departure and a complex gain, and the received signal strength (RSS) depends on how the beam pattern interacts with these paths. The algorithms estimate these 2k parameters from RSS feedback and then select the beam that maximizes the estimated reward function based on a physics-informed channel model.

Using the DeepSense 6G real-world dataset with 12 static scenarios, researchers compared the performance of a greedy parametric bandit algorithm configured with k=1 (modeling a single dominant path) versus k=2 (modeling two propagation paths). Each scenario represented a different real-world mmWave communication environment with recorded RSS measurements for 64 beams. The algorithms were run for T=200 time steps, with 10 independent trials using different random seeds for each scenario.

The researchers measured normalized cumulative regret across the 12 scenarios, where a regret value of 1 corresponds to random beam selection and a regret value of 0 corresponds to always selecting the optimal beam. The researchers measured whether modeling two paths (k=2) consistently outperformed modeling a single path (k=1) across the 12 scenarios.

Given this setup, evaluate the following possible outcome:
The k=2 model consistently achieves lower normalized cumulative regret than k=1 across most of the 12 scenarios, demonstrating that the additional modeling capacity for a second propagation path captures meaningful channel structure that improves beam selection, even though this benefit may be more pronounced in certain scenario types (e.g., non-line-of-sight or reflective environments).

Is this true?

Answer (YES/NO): YES